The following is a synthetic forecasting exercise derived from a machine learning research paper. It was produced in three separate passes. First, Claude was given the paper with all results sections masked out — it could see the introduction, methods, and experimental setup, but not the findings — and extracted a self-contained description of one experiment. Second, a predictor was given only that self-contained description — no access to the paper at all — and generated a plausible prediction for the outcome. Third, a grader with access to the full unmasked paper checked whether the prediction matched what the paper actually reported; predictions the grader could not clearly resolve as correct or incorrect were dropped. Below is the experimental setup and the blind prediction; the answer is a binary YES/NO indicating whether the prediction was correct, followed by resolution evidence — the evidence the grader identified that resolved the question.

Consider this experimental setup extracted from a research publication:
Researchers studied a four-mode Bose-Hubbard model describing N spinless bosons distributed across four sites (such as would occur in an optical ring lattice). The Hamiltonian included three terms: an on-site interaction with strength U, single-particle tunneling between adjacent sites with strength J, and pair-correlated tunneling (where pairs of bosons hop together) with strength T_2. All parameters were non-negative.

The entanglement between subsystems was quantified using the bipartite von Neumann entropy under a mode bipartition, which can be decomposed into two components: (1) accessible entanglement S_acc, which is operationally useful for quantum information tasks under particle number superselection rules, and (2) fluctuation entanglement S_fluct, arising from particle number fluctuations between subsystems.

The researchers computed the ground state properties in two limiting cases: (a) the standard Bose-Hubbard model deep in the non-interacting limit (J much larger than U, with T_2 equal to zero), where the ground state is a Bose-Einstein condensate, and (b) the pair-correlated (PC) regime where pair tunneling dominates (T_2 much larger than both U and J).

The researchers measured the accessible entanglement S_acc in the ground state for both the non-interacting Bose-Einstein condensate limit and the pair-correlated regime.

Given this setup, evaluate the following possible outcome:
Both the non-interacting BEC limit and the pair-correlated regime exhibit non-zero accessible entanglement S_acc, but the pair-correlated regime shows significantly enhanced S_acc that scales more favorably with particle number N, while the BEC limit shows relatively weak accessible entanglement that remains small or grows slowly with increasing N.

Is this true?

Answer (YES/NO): NO